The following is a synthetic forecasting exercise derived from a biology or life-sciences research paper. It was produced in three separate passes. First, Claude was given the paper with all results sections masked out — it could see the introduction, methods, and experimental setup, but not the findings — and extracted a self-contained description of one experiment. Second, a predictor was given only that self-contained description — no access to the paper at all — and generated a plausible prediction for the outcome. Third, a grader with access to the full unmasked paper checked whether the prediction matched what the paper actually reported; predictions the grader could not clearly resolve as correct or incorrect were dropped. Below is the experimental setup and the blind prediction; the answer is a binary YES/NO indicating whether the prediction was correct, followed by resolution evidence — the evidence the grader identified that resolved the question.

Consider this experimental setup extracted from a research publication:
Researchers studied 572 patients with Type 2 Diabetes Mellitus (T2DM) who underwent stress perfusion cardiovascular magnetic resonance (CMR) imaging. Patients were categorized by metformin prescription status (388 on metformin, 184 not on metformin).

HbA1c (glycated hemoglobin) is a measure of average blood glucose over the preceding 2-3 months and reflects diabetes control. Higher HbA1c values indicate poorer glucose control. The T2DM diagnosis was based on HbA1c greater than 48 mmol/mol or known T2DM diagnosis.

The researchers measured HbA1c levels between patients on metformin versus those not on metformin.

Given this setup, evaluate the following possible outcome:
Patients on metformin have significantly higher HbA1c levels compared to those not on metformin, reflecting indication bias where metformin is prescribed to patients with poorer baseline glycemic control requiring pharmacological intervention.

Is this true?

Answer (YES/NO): YES